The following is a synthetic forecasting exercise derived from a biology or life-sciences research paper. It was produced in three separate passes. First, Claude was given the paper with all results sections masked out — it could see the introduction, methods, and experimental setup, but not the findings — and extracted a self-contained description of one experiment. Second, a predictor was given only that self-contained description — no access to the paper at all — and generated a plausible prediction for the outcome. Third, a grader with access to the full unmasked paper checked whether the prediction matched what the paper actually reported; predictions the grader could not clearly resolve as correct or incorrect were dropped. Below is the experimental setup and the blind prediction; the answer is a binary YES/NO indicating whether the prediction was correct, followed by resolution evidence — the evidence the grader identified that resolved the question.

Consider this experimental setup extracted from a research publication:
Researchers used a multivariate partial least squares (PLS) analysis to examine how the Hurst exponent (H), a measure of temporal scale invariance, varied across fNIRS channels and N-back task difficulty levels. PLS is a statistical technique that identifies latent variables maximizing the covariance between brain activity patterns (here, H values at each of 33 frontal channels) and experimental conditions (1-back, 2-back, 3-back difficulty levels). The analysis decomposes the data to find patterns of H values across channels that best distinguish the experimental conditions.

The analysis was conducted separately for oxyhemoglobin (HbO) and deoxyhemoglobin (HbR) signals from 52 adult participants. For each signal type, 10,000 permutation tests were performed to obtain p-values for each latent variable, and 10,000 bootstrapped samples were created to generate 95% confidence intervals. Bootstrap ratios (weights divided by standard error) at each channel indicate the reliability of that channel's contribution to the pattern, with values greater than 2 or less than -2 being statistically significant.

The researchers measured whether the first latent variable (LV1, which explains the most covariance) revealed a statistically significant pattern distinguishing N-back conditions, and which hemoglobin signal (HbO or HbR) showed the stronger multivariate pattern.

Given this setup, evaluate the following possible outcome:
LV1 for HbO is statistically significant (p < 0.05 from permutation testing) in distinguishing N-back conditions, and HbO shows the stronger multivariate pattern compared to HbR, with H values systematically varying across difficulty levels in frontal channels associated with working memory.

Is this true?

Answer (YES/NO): NO